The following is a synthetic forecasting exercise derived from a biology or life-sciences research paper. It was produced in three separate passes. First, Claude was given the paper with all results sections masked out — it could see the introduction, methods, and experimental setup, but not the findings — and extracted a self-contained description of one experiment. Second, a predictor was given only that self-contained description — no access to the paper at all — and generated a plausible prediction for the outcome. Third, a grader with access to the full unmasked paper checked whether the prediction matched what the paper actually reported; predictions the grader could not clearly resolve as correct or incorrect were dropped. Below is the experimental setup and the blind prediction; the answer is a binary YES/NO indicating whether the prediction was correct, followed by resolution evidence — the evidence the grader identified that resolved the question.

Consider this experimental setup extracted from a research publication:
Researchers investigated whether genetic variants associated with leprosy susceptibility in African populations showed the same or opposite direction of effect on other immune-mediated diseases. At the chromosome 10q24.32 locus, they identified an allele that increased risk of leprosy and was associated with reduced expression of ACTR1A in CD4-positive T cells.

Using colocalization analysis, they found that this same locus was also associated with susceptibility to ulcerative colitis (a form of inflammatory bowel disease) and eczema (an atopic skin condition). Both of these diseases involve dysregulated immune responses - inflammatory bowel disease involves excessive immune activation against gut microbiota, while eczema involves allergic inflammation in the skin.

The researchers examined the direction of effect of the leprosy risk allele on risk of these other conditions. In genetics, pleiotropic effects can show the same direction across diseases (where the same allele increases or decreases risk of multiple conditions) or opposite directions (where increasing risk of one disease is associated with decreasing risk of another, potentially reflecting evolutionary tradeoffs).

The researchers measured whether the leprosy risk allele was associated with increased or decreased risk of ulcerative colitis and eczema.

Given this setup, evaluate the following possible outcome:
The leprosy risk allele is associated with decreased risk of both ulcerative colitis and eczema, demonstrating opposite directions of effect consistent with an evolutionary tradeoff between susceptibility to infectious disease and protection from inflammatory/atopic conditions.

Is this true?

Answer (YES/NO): NO